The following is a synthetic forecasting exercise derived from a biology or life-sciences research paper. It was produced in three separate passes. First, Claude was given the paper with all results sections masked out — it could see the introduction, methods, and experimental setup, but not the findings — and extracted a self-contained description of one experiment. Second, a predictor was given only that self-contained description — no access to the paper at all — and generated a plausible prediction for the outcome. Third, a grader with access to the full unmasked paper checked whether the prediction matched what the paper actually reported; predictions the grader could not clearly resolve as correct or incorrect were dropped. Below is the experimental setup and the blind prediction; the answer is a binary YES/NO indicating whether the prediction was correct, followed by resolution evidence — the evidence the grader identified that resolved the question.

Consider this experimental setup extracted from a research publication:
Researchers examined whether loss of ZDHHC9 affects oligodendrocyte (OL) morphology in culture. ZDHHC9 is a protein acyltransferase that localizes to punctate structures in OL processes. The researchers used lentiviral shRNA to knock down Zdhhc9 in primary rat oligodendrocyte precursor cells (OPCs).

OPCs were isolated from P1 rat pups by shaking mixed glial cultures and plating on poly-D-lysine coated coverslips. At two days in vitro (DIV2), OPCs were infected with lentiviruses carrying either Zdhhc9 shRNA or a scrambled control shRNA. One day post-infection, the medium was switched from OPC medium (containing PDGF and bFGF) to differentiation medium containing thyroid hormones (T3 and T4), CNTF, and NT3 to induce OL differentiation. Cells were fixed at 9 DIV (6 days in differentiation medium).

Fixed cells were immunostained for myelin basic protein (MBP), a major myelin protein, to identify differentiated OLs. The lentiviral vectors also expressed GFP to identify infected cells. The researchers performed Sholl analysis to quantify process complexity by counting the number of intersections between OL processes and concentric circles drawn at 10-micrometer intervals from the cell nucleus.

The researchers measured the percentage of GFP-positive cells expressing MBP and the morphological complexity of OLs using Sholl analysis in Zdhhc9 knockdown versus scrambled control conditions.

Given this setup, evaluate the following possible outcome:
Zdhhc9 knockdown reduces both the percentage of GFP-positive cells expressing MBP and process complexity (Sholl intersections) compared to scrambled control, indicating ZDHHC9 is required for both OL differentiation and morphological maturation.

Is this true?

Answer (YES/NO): NO